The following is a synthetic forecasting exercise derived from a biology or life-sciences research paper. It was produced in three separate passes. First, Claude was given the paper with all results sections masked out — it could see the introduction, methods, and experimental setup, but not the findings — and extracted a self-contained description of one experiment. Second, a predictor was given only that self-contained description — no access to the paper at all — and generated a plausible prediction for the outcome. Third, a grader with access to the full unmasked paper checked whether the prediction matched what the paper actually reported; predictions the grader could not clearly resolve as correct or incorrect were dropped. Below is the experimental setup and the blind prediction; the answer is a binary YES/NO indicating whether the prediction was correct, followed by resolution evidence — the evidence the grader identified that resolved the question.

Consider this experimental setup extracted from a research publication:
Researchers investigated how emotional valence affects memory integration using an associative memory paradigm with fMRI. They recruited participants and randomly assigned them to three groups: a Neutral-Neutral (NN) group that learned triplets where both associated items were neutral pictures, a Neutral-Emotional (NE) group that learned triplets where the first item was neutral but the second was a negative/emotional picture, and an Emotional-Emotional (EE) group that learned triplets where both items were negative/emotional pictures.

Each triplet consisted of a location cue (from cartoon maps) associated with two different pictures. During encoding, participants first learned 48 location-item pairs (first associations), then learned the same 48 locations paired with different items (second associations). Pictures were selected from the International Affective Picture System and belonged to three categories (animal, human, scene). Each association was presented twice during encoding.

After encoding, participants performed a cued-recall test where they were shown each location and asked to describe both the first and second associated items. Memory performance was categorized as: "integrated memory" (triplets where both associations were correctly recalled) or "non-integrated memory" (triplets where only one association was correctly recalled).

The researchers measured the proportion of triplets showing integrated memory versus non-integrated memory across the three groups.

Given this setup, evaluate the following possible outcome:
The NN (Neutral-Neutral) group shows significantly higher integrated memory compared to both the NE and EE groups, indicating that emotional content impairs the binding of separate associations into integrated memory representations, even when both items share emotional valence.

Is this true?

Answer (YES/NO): NO